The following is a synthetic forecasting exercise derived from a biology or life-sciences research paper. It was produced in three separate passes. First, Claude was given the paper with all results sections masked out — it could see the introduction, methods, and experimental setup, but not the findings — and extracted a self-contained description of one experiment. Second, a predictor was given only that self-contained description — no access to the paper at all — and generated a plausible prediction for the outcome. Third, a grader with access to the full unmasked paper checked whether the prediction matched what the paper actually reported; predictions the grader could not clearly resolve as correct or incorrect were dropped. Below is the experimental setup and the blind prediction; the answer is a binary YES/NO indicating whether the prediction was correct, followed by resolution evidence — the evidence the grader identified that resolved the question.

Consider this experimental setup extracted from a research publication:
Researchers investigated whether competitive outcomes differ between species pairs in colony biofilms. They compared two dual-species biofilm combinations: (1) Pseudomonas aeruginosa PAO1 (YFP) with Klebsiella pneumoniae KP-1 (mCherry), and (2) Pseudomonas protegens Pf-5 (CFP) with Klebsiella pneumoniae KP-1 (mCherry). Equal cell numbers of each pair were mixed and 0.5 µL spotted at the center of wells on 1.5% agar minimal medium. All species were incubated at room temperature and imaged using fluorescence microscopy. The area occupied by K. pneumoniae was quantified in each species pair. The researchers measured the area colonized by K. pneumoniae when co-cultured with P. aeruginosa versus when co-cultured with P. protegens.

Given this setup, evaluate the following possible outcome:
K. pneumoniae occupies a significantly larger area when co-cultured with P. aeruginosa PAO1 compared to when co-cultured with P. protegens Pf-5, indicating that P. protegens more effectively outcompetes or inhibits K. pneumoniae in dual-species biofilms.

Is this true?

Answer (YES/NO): YES